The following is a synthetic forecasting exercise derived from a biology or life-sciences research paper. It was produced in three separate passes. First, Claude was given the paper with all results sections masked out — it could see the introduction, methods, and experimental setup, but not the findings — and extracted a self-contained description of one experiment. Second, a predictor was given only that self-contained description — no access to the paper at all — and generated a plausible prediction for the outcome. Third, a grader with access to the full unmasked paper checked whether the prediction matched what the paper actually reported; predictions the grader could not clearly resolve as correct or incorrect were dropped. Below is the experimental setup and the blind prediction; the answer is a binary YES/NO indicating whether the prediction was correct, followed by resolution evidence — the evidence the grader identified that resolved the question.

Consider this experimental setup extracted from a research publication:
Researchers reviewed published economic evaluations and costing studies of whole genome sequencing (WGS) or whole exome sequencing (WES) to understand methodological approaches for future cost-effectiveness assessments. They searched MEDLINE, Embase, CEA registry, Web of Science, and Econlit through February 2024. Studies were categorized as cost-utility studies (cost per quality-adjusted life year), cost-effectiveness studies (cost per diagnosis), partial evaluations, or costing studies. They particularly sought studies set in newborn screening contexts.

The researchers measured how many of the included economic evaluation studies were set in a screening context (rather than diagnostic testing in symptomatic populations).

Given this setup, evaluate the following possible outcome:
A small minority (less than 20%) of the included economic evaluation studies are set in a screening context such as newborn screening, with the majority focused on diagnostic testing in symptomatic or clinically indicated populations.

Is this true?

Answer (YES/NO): NO